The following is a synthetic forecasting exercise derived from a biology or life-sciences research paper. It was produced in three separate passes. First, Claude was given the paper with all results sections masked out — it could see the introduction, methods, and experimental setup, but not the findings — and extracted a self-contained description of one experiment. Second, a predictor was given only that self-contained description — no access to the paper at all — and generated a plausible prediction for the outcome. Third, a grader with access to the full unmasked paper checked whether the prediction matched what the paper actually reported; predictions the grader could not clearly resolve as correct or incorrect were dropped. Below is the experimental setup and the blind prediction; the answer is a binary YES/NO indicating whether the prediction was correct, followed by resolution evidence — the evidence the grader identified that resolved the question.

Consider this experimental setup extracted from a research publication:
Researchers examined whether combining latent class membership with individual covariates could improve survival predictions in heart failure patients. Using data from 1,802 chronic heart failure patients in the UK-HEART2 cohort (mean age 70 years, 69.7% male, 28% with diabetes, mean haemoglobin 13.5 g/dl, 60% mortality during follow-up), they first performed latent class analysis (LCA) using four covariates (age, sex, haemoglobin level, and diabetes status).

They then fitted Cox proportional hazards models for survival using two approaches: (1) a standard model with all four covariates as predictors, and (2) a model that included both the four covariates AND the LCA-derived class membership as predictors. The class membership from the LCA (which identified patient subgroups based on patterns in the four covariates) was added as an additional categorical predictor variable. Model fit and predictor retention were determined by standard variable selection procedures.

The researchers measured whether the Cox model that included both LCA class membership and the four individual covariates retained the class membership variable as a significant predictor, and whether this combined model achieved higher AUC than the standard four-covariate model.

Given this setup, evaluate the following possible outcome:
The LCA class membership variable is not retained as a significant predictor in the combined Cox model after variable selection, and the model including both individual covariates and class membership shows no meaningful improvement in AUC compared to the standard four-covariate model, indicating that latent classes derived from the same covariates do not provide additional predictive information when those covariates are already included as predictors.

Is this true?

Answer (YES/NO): YES